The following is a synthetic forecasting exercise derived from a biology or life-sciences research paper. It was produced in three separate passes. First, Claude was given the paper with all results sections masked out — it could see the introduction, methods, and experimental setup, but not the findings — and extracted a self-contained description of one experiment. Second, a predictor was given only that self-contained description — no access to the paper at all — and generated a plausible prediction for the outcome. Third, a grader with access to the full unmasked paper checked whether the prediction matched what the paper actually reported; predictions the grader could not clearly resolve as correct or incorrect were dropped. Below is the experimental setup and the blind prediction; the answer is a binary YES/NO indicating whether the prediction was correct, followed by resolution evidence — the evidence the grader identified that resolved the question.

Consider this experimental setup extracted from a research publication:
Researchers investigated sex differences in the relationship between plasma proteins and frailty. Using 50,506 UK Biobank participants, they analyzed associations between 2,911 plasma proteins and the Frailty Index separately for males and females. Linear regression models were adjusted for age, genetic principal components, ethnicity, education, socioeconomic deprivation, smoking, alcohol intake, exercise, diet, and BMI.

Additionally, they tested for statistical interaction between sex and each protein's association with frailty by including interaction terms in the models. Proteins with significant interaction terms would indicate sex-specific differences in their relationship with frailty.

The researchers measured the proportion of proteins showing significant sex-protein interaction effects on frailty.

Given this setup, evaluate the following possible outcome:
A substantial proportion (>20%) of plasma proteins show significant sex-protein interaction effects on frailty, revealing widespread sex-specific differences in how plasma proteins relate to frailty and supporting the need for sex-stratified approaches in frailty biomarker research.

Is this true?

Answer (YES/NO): NO